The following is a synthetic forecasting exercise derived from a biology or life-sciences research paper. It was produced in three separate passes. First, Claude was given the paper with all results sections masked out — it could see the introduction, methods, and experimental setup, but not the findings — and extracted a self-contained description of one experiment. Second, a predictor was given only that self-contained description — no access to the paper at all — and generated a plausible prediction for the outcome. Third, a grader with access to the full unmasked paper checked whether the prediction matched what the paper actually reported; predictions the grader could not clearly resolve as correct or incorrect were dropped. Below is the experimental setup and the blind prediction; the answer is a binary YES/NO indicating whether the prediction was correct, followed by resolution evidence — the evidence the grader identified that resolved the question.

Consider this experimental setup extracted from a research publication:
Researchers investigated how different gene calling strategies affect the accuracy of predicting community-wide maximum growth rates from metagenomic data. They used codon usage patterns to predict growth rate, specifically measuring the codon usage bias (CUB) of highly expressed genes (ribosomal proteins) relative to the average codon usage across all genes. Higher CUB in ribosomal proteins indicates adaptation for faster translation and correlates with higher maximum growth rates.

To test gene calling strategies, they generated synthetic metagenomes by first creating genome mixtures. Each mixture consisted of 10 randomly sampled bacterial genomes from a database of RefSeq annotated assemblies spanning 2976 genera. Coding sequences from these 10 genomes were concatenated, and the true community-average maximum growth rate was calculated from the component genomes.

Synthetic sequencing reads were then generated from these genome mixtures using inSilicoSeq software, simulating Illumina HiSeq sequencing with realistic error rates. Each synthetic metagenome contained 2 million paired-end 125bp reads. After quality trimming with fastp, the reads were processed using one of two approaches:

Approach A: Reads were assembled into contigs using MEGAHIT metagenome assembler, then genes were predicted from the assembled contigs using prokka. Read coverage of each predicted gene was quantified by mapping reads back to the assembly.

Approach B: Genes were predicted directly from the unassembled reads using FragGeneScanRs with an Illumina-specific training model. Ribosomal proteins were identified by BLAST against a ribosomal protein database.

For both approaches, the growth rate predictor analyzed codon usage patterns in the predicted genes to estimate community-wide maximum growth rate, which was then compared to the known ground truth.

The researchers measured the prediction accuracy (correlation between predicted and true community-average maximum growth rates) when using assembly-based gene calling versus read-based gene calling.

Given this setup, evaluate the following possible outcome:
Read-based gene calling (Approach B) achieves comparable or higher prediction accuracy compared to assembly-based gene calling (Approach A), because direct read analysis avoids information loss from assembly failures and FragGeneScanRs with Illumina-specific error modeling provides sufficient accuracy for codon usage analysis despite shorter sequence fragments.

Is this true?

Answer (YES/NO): NO